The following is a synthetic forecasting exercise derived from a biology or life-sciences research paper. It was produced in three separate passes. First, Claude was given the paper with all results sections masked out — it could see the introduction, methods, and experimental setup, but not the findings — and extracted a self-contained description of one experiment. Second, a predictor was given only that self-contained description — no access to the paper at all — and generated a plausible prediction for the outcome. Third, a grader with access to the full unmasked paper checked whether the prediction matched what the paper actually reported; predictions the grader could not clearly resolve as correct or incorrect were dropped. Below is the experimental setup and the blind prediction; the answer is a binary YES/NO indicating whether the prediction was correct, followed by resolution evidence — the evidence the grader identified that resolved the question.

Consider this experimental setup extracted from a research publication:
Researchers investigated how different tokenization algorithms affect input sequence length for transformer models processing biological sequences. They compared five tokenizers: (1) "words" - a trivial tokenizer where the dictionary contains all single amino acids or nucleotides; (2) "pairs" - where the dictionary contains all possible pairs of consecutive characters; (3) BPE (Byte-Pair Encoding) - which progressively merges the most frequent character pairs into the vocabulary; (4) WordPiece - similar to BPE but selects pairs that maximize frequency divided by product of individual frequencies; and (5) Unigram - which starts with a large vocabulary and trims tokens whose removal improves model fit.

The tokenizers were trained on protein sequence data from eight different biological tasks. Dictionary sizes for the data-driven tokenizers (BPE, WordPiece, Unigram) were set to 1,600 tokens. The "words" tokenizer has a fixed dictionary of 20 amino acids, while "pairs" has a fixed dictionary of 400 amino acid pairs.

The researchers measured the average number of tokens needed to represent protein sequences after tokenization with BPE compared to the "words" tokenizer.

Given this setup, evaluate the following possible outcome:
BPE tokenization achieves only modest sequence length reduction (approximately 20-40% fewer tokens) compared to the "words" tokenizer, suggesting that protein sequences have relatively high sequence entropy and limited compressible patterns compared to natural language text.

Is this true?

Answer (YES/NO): NO